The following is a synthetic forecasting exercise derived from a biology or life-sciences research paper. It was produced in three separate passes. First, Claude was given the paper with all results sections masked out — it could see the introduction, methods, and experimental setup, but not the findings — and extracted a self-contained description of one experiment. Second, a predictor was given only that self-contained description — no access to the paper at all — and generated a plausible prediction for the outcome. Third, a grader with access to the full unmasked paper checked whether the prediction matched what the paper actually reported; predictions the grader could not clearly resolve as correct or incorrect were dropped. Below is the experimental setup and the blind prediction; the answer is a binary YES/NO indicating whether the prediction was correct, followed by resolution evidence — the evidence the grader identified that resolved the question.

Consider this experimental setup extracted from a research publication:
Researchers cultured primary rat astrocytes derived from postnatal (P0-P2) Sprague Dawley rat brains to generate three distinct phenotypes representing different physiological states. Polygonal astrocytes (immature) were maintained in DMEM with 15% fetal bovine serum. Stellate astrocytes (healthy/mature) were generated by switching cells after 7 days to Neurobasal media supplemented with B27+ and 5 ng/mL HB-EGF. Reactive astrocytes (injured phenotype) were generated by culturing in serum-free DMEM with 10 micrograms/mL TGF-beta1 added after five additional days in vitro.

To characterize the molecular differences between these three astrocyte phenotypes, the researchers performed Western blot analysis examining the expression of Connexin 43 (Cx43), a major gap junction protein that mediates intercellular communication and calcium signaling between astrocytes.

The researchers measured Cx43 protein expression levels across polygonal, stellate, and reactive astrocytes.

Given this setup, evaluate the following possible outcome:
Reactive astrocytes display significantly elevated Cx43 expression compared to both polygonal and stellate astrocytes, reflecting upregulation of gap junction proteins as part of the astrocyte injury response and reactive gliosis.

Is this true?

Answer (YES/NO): YES